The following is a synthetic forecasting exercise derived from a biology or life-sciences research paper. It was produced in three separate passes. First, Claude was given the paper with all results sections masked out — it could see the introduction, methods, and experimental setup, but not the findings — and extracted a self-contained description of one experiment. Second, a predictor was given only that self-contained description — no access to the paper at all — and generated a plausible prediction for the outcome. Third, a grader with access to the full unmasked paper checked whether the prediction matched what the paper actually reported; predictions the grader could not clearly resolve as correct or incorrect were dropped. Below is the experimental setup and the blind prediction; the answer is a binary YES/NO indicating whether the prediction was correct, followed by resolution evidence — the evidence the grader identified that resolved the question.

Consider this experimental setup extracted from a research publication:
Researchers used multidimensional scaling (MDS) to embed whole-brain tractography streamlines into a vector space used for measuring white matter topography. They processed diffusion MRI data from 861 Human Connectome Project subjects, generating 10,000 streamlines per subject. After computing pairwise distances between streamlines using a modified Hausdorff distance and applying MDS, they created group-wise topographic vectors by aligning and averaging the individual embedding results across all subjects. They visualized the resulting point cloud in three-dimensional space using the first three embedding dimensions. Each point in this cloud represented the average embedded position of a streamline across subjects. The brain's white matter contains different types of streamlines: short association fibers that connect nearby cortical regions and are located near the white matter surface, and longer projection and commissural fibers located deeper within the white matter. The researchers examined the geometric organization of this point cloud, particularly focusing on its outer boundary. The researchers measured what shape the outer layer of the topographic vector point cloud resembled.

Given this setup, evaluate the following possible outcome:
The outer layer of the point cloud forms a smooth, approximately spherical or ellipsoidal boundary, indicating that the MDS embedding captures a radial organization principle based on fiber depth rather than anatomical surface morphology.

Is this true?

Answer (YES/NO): NO